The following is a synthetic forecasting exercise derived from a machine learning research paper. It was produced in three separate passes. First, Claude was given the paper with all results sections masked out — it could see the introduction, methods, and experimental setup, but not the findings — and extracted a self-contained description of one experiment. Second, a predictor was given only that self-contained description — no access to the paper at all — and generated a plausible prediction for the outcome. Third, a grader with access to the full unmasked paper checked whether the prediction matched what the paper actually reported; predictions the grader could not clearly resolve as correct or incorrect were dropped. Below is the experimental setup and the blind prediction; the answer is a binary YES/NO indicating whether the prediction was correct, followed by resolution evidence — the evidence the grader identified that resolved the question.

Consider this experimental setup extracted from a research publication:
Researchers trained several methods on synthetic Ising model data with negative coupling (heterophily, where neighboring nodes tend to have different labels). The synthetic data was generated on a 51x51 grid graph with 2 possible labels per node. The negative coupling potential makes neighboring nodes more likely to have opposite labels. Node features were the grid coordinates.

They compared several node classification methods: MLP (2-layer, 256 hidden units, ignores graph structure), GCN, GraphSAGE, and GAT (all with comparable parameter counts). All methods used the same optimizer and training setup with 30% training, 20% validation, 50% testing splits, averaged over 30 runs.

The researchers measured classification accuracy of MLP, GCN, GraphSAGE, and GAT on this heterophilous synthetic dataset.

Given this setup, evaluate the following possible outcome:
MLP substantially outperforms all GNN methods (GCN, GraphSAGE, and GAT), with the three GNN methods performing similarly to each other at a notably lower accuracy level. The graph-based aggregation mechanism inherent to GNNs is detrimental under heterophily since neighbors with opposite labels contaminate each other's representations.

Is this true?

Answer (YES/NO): NO